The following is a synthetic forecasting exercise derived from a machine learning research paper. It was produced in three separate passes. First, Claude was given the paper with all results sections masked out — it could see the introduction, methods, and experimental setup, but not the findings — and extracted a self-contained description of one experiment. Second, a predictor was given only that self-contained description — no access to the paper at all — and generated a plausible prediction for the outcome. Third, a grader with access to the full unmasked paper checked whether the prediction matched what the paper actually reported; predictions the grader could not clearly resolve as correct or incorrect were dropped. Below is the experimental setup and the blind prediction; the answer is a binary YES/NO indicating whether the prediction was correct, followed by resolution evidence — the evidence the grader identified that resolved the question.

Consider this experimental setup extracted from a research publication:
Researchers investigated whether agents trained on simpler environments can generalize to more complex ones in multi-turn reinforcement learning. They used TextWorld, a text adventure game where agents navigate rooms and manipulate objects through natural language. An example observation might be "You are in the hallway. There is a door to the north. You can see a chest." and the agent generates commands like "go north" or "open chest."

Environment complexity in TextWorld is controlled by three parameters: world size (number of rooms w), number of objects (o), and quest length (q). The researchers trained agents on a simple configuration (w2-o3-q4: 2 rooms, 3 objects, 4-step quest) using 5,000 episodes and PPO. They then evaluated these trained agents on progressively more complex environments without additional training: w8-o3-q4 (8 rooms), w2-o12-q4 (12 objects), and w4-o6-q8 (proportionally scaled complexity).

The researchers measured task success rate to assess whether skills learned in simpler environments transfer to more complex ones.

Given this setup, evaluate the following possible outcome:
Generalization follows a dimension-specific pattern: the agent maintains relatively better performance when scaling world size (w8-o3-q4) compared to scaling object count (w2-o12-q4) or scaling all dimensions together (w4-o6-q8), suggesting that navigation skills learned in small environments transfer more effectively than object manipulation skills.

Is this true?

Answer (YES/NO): YES